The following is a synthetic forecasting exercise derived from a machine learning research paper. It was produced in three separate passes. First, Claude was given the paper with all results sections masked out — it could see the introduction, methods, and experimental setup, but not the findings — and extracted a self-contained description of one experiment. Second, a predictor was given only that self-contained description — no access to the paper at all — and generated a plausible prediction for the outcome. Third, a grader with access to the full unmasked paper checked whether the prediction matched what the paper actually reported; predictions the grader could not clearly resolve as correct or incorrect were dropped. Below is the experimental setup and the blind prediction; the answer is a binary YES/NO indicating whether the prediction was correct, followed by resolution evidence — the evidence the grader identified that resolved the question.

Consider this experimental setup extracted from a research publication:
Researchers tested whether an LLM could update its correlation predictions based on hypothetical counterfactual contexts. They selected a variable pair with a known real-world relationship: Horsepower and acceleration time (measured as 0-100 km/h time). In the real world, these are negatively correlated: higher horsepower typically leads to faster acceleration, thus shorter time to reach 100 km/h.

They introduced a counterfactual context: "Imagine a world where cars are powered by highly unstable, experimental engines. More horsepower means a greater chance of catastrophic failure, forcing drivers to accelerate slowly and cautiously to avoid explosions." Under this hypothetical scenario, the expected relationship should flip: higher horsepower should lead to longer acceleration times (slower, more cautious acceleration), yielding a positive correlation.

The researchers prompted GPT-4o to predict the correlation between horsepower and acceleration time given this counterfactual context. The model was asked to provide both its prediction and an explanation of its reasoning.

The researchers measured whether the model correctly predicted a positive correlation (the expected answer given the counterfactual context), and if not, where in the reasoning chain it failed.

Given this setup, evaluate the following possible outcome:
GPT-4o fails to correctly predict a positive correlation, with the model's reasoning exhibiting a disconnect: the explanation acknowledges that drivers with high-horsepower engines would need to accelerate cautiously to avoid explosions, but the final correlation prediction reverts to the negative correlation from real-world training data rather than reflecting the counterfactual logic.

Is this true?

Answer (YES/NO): NO